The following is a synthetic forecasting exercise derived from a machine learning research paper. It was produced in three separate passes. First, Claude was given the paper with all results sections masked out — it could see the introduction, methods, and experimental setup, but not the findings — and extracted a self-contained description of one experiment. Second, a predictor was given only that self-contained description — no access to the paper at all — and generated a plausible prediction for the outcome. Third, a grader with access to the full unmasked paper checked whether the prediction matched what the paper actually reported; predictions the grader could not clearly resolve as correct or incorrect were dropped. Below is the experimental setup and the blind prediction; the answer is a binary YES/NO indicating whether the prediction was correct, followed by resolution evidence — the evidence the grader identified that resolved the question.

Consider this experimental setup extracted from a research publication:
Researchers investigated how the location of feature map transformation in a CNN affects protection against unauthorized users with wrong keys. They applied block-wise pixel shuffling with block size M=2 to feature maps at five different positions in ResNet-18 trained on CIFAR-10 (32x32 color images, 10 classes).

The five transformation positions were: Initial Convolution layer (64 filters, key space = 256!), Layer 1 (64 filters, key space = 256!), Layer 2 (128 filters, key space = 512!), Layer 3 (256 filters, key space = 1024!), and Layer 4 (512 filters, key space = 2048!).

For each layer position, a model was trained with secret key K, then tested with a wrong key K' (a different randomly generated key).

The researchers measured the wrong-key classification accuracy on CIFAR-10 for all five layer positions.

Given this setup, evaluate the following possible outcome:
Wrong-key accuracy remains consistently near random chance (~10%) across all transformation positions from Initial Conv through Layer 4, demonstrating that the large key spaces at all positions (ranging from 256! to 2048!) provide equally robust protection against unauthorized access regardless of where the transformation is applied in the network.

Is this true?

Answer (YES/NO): YES